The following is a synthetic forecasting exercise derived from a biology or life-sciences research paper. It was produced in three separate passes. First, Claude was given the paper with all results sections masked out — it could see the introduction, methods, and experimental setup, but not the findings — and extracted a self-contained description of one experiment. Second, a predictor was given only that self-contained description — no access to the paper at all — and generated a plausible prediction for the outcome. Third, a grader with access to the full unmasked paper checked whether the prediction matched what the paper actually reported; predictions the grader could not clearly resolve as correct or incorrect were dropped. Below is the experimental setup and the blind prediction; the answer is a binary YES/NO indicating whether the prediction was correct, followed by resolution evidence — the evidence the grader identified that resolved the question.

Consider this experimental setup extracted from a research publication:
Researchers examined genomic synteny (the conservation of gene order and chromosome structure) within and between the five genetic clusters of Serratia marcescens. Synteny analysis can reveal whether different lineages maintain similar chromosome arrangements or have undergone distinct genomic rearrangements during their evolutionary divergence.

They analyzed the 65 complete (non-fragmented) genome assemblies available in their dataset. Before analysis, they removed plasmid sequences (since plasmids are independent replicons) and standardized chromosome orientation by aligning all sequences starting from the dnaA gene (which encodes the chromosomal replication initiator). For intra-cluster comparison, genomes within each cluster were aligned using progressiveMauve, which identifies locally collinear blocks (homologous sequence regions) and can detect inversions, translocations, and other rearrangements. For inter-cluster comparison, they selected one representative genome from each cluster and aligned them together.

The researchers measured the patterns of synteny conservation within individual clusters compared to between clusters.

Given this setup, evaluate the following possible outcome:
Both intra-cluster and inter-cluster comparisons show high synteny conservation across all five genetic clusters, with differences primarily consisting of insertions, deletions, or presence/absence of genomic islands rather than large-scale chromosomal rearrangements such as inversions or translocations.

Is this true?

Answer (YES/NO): NO